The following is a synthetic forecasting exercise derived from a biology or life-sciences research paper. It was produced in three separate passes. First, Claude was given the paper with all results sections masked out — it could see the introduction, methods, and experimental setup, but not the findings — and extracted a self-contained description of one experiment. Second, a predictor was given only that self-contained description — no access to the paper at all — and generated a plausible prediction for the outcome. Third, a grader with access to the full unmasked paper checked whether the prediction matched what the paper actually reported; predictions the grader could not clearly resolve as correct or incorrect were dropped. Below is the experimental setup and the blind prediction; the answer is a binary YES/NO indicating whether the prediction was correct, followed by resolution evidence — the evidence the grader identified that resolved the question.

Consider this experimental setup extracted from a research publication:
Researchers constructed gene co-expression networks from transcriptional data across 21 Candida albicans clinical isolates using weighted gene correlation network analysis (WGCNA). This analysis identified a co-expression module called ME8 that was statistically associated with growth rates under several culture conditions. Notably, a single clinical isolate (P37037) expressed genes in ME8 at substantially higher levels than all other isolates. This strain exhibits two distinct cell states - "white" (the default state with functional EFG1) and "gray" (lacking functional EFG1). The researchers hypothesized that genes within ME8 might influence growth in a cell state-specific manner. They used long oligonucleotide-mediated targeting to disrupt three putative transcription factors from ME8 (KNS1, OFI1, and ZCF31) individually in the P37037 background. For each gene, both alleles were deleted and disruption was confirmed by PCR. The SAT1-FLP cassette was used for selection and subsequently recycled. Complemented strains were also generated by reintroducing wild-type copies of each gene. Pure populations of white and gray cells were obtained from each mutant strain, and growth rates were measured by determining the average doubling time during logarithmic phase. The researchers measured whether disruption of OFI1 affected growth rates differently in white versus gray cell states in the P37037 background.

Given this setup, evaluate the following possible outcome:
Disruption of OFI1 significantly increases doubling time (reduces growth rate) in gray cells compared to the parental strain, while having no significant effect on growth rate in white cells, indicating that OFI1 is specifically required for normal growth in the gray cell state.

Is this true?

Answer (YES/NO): YES